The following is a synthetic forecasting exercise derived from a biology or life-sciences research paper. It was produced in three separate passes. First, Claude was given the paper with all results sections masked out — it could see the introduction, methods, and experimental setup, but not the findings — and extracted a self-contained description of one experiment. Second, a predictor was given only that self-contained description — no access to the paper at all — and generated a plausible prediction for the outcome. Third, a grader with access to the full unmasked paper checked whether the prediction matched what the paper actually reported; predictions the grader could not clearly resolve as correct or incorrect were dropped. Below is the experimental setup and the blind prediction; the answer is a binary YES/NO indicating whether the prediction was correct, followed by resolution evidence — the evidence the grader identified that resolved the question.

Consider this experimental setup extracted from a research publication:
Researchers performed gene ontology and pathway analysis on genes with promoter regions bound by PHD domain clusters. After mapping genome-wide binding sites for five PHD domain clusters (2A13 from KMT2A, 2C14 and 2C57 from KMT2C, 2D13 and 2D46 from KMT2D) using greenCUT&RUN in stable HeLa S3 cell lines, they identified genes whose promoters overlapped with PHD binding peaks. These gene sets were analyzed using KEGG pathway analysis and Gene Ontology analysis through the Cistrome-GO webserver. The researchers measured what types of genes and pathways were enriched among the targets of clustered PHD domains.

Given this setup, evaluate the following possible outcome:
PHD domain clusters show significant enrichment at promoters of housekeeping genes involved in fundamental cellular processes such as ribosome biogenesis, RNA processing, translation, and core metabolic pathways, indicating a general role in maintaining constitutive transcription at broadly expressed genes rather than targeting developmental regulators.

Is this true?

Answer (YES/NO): NO